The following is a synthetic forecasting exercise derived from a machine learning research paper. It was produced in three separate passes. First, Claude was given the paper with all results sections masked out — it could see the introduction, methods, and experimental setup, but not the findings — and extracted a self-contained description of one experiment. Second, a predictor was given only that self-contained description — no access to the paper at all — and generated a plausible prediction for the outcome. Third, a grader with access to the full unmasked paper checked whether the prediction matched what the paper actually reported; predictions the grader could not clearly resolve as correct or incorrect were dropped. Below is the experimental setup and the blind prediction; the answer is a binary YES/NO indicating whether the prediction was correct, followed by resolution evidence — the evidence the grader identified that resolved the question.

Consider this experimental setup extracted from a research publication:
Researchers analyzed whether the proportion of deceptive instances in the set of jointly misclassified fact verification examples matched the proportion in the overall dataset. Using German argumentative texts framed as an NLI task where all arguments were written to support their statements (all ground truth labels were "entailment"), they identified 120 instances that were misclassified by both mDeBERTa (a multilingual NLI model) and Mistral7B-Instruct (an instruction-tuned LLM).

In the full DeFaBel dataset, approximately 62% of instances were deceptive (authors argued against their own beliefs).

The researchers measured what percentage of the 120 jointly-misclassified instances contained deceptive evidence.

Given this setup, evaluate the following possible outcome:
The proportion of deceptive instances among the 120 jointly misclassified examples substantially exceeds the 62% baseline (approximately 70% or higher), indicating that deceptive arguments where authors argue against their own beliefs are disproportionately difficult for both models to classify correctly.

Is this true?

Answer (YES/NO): NO